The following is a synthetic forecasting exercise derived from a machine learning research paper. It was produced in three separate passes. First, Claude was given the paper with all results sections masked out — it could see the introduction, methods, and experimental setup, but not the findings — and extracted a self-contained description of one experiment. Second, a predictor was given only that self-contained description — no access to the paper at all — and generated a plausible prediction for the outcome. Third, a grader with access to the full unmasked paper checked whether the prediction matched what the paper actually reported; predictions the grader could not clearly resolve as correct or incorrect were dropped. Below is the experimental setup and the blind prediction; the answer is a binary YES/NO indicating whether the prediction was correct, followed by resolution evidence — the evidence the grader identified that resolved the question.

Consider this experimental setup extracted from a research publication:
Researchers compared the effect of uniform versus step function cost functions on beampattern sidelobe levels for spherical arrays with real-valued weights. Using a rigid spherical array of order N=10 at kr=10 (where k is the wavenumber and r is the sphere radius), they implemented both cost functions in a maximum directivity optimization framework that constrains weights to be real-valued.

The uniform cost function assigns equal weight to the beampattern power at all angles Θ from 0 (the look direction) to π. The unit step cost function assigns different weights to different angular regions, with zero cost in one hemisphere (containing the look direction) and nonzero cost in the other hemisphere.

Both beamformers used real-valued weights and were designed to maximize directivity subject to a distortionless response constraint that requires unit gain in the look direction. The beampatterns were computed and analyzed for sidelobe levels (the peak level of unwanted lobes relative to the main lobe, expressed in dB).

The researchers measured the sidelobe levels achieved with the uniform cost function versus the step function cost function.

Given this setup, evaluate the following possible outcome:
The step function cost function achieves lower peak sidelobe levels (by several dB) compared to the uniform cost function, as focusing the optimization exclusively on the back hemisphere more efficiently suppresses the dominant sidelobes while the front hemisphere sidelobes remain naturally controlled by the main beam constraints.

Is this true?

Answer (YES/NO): YES